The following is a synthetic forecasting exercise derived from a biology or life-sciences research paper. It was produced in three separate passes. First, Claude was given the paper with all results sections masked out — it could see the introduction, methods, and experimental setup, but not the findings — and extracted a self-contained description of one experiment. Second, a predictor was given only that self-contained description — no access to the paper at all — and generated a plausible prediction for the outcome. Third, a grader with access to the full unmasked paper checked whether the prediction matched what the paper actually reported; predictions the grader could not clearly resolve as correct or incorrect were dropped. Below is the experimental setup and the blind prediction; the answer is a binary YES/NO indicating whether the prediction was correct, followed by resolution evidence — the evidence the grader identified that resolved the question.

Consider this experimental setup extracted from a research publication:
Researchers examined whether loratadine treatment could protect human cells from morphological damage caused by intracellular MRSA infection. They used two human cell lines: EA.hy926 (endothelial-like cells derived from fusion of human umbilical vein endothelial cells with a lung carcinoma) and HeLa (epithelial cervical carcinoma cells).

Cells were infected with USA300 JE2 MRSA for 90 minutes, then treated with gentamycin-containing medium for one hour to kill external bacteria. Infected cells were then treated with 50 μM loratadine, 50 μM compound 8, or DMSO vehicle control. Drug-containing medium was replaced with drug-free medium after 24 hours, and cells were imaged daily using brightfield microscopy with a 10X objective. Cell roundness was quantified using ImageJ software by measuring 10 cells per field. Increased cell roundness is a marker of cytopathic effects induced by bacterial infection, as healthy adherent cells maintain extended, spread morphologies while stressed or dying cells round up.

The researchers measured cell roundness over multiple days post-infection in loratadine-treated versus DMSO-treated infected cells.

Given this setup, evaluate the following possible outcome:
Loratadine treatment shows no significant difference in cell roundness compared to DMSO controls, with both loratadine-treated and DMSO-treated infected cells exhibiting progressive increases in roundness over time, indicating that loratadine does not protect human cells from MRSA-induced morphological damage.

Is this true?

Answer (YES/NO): NO